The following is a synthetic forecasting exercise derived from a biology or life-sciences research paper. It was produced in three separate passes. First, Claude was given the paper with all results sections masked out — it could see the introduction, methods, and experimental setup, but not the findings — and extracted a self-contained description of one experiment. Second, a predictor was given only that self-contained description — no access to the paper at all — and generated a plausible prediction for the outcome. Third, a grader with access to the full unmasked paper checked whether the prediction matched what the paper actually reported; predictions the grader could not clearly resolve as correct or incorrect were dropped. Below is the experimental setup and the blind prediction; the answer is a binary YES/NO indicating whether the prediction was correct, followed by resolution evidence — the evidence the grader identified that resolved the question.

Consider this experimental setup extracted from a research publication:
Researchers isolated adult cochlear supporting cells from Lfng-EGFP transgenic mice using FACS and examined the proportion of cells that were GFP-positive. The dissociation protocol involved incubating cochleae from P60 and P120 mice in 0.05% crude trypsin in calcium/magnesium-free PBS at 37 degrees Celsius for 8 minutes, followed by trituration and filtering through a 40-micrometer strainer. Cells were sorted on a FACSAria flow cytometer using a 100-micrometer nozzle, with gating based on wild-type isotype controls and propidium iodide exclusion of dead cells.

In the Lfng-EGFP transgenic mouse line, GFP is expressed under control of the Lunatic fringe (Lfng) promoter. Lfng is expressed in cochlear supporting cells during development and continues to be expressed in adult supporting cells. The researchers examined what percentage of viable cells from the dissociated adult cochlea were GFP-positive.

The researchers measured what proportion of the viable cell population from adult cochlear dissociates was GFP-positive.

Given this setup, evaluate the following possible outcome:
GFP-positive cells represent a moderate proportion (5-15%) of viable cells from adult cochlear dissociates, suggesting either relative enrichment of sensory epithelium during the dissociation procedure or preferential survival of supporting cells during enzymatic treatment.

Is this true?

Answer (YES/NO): NO